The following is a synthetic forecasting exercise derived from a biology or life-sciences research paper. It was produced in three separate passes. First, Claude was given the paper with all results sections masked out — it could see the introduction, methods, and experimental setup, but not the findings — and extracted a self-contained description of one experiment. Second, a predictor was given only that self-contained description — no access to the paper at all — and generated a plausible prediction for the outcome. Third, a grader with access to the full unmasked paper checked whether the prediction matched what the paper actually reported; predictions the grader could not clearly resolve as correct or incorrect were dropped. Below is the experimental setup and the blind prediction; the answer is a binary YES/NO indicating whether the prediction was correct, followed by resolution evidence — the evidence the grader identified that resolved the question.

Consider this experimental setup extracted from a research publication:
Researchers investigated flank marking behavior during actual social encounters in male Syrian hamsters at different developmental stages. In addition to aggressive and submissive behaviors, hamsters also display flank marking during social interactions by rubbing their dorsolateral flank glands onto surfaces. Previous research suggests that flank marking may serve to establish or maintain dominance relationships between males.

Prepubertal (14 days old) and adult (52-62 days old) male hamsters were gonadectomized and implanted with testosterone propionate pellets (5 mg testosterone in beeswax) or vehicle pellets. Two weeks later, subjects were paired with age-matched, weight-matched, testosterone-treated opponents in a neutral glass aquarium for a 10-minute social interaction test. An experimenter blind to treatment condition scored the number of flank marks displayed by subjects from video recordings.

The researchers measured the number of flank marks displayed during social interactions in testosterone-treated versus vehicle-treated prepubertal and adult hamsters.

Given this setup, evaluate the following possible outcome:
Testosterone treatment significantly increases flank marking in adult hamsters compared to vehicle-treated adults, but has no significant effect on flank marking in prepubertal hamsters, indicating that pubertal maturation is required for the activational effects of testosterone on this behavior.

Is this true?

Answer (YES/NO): YES